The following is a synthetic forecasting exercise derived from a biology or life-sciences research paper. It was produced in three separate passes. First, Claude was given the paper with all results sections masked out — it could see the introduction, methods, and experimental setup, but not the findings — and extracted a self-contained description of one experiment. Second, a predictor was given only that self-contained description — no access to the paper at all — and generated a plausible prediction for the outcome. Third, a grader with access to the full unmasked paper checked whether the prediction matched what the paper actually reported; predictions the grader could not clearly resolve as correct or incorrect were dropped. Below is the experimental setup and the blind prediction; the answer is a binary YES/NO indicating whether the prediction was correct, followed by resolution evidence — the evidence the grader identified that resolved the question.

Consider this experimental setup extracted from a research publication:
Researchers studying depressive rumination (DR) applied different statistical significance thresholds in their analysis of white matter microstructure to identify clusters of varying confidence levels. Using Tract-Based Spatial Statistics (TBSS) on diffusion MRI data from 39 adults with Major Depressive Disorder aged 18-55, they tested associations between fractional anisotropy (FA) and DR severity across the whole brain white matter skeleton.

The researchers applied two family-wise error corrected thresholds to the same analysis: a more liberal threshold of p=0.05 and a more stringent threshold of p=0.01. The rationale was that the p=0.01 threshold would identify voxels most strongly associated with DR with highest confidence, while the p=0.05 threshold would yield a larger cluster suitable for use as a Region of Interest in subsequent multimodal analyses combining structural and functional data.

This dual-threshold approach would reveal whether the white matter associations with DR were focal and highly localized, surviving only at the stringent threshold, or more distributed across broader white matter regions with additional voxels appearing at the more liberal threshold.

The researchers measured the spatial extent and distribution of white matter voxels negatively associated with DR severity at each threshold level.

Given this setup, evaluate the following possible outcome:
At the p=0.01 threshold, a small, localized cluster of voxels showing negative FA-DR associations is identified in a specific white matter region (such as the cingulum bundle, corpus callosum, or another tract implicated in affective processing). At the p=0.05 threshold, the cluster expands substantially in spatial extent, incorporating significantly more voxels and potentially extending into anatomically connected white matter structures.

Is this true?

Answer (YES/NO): NO